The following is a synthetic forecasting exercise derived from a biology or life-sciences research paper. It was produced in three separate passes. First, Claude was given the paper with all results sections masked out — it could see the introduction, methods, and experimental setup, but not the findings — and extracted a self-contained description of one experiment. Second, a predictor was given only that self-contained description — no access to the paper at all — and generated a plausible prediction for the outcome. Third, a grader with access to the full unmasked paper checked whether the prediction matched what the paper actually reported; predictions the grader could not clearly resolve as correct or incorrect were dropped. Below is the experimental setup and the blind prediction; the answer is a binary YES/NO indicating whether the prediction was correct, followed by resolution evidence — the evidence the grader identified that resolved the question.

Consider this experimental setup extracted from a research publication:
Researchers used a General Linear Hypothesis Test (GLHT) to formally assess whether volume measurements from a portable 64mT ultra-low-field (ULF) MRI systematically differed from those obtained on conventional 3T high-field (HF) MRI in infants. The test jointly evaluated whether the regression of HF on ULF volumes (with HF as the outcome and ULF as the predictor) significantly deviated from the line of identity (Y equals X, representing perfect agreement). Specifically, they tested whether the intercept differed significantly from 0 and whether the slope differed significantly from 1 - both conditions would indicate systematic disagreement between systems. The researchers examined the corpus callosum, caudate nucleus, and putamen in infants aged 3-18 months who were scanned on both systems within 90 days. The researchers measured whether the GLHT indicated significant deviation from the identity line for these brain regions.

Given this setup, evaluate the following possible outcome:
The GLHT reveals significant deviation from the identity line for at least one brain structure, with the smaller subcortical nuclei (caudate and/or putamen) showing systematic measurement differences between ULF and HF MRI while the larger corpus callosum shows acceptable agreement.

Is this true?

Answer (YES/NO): NO